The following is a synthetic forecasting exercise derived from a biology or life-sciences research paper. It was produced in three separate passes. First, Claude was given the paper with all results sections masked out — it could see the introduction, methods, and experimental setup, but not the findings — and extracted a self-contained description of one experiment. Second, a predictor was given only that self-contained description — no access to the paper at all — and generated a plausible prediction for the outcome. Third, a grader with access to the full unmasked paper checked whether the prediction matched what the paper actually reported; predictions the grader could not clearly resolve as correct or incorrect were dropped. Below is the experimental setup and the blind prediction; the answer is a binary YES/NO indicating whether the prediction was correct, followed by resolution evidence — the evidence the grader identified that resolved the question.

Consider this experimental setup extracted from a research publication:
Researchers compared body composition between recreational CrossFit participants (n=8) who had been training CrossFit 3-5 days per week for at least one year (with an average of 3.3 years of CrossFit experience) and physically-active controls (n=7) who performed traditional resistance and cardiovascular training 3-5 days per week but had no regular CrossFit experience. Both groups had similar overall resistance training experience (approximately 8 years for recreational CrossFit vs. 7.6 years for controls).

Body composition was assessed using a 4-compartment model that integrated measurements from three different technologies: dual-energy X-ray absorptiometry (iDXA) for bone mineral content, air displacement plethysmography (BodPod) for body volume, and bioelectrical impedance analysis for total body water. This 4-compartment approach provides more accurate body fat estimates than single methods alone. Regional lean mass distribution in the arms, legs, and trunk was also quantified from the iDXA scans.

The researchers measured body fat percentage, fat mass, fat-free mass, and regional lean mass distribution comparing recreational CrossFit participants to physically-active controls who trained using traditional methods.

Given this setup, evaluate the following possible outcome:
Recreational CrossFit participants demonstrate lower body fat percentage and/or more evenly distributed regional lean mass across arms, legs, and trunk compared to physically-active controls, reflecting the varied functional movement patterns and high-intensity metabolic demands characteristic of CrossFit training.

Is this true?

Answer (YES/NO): NO